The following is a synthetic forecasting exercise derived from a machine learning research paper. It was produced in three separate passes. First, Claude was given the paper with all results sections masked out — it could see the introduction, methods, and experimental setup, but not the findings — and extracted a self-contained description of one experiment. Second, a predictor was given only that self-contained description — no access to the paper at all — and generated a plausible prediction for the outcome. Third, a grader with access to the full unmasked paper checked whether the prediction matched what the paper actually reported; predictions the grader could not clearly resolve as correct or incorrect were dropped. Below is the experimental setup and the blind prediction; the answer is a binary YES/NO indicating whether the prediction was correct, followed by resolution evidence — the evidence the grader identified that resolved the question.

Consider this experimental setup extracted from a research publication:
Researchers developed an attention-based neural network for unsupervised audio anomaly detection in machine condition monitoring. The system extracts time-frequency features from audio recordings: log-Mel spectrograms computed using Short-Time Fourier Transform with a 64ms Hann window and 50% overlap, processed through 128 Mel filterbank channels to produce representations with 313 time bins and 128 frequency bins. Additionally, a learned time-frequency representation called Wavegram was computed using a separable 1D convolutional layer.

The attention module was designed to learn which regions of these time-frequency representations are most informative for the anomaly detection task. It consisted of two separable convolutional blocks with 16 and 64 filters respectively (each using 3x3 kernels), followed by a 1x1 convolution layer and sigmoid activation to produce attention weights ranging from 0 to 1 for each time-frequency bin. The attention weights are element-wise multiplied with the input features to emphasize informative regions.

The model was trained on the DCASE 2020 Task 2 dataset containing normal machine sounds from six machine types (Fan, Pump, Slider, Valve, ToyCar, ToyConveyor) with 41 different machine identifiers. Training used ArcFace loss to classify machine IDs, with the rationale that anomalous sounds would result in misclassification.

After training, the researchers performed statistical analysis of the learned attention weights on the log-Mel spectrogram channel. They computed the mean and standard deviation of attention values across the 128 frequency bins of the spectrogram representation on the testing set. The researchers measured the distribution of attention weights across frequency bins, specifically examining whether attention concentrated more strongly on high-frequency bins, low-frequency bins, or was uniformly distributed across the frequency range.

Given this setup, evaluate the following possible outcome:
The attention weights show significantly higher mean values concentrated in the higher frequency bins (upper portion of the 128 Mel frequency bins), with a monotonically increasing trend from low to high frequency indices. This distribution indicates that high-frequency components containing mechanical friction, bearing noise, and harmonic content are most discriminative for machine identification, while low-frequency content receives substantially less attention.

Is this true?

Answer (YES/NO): NO